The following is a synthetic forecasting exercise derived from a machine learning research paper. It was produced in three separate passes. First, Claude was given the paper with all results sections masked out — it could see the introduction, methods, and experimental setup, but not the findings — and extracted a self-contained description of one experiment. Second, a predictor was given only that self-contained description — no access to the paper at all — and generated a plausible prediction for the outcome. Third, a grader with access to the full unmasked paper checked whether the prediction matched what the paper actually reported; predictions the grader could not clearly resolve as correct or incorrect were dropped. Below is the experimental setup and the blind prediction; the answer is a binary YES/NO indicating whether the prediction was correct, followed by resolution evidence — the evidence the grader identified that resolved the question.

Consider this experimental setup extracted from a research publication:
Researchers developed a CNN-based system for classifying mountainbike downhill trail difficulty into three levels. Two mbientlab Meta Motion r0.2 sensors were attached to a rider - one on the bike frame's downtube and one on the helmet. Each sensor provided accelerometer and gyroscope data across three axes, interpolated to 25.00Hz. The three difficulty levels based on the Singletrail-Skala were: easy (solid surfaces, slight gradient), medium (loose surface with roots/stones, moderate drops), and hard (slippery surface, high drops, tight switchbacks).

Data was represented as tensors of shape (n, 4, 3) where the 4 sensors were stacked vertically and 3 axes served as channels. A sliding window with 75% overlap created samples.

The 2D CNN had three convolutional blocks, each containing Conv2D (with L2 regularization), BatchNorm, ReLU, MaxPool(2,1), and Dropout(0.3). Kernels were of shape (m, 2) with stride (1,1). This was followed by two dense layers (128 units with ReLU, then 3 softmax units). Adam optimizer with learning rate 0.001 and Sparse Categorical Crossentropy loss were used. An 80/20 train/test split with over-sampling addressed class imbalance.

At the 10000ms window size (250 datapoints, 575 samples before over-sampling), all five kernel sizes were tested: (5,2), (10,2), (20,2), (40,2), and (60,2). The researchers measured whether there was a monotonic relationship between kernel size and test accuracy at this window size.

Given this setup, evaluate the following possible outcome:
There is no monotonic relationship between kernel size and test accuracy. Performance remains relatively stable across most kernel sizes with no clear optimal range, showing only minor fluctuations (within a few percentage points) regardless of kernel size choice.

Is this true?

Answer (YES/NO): NO